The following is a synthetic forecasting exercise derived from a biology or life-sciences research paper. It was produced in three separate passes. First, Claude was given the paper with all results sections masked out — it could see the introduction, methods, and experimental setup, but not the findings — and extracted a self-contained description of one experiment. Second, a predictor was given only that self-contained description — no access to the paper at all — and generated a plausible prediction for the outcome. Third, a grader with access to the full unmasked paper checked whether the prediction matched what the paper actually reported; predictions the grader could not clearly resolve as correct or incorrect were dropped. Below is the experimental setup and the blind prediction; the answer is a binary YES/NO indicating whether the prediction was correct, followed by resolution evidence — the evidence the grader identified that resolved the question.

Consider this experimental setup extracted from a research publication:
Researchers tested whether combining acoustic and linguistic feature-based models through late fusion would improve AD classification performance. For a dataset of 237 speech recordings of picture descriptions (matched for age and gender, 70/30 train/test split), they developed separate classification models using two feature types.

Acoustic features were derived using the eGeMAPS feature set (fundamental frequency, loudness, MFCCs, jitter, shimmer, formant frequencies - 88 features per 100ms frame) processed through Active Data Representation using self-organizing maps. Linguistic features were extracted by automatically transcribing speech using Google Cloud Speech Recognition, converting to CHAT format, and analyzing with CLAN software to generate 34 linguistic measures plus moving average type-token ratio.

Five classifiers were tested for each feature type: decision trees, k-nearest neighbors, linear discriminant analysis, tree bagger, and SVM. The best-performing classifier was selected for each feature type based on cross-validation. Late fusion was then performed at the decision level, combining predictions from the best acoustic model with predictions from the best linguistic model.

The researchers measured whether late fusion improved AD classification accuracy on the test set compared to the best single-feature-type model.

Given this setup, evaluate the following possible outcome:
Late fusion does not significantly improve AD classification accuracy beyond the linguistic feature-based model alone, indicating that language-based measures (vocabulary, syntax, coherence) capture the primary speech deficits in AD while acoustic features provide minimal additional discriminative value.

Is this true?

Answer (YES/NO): NO